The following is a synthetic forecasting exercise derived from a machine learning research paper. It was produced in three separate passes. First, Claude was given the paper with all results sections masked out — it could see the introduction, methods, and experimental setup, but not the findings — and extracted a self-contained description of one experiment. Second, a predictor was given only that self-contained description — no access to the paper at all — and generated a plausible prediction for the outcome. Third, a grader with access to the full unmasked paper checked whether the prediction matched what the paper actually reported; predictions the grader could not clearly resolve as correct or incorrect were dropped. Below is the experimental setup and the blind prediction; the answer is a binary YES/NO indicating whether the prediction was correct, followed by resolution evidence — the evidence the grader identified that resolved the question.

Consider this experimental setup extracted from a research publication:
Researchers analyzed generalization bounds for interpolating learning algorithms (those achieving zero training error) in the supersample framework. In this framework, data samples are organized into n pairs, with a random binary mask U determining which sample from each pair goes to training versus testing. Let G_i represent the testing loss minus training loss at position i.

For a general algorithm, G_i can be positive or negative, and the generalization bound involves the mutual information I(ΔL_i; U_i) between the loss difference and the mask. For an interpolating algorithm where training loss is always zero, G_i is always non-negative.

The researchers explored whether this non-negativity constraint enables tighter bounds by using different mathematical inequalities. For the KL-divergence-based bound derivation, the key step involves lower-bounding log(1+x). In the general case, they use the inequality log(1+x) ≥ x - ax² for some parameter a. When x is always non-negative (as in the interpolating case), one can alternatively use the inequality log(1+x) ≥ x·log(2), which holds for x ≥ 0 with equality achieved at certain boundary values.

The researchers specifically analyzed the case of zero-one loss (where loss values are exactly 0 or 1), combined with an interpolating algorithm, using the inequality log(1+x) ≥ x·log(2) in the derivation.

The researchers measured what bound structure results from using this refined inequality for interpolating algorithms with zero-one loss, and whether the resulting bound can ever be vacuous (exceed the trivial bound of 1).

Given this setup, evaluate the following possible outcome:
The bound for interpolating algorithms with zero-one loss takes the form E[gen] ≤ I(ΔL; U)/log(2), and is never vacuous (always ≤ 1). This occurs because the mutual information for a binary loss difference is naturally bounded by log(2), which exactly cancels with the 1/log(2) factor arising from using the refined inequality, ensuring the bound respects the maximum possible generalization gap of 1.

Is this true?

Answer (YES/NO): YES